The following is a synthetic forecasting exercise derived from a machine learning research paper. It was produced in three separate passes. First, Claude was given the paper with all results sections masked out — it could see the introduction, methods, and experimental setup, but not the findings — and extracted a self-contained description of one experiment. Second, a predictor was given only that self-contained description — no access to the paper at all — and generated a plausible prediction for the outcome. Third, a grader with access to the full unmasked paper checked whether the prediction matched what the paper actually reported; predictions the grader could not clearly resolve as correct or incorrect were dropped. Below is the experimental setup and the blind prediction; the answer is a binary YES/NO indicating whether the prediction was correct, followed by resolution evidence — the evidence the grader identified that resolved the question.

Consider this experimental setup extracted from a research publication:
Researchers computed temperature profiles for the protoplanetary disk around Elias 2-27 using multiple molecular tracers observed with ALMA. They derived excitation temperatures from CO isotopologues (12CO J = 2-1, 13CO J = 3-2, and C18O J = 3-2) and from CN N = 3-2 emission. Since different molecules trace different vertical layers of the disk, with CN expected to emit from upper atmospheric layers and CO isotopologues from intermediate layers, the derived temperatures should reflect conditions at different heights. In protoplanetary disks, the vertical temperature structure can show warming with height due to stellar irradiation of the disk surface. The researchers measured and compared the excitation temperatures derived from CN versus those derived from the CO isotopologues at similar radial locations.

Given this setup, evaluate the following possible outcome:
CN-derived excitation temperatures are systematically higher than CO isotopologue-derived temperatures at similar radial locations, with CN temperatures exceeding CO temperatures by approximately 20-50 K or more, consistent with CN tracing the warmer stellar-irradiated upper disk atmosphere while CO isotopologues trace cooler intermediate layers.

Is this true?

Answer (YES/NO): NO